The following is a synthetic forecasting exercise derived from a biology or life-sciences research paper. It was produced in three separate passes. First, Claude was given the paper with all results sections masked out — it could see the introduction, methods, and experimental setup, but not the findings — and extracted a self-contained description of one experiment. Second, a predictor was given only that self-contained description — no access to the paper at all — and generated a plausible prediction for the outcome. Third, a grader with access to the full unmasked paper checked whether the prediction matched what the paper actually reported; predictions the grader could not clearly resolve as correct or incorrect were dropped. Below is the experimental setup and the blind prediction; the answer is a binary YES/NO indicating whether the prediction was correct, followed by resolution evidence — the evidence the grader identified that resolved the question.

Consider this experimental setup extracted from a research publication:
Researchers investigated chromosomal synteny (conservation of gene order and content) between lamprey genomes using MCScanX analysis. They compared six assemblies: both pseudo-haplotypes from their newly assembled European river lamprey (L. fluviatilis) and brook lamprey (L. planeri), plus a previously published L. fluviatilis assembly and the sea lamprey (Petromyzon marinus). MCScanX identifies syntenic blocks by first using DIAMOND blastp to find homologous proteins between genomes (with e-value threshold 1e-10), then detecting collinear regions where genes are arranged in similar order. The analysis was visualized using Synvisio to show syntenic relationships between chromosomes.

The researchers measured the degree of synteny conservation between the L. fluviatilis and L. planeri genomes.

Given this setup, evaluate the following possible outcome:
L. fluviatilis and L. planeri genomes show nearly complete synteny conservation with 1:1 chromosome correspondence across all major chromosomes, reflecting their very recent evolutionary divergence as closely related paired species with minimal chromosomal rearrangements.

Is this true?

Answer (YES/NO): YES